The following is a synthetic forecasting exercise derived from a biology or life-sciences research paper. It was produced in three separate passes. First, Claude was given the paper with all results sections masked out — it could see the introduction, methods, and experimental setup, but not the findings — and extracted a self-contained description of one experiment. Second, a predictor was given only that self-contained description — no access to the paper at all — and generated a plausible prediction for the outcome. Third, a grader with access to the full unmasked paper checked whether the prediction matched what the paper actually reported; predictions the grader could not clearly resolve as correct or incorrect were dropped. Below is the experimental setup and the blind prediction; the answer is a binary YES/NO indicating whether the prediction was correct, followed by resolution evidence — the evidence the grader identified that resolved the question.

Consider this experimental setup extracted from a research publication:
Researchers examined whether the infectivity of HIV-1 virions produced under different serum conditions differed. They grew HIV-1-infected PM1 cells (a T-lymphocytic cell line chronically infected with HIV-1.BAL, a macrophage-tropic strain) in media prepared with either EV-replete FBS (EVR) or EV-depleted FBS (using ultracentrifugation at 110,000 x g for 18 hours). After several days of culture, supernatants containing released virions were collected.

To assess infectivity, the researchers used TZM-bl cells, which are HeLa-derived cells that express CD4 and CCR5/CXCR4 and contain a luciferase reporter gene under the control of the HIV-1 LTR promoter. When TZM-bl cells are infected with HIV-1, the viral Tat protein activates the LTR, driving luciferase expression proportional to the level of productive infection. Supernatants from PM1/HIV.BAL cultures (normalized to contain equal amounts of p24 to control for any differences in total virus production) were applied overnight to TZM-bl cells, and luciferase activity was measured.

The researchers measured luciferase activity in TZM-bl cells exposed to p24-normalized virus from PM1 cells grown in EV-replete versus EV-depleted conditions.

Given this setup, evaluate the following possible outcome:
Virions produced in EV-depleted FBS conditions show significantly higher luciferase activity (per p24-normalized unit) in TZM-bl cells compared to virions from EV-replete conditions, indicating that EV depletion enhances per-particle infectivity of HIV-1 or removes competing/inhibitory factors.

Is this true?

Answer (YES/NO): YES